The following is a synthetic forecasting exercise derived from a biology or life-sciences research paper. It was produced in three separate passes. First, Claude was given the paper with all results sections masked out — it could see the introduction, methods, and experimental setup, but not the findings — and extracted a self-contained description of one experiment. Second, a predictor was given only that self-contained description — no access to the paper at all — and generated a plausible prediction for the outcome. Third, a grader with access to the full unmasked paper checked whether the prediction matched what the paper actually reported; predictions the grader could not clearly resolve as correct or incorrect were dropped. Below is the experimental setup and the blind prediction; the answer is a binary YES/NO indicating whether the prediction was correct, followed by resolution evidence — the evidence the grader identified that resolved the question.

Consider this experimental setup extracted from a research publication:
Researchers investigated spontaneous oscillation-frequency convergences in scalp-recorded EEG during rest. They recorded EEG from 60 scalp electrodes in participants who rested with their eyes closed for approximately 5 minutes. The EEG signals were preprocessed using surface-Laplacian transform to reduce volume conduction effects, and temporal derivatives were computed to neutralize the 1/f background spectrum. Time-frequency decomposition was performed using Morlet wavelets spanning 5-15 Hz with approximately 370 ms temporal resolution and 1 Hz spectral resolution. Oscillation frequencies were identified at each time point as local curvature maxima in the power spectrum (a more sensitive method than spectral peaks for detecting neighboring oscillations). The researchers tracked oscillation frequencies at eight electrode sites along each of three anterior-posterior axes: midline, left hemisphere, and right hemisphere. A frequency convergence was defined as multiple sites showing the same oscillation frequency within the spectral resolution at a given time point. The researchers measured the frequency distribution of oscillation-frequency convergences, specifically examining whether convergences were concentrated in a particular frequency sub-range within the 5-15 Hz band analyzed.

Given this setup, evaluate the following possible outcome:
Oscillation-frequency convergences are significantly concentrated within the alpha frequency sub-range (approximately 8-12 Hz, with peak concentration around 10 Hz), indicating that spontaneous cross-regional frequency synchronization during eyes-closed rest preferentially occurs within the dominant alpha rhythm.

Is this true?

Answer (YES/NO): YES